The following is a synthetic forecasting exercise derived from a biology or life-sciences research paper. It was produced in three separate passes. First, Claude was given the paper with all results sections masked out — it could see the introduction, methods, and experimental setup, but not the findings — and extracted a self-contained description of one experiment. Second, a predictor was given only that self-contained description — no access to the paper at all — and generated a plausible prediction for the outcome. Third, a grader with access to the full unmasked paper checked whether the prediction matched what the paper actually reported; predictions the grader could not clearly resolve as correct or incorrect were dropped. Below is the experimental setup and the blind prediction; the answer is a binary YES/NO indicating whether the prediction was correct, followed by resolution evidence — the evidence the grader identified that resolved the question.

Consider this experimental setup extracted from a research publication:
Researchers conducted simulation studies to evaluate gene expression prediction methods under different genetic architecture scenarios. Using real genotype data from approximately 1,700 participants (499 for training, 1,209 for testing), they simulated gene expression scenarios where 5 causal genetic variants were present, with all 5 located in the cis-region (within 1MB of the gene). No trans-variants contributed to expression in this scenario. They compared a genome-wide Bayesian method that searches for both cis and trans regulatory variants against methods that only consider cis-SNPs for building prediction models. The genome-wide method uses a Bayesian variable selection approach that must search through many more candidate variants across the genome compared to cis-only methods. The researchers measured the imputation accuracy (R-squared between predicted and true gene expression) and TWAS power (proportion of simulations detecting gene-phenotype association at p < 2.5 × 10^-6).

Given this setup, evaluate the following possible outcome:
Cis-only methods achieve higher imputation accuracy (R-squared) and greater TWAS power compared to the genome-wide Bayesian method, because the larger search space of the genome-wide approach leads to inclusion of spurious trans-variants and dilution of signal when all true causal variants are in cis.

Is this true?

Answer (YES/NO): NO